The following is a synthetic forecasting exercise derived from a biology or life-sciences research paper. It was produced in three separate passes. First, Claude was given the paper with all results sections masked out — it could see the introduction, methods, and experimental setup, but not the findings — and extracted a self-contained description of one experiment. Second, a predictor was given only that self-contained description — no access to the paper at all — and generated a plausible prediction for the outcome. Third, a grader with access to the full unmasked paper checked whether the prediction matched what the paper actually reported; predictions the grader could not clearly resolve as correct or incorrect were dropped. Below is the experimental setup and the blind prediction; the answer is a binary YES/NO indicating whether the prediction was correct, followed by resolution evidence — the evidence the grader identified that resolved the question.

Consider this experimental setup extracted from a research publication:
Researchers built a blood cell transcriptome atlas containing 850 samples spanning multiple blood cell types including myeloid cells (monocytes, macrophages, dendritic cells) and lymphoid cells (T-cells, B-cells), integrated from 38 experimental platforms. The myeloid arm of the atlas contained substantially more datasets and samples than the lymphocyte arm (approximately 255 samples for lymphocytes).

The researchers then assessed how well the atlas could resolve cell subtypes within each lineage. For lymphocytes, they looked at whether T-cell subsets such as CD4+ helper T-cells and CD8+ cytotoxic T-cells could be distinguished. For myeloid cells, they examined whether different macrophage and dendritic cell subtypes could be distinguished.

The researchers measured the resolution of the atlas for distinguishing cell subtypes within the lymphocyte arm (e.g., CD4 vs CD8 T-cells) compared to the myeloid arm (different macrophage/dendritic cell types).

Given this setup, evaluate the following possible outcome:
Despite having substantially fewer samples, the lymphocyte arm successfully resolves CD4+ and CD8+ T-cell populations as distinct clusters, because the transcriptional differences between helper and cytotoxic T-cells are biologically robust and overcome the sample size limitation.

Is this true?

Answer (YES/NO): NO